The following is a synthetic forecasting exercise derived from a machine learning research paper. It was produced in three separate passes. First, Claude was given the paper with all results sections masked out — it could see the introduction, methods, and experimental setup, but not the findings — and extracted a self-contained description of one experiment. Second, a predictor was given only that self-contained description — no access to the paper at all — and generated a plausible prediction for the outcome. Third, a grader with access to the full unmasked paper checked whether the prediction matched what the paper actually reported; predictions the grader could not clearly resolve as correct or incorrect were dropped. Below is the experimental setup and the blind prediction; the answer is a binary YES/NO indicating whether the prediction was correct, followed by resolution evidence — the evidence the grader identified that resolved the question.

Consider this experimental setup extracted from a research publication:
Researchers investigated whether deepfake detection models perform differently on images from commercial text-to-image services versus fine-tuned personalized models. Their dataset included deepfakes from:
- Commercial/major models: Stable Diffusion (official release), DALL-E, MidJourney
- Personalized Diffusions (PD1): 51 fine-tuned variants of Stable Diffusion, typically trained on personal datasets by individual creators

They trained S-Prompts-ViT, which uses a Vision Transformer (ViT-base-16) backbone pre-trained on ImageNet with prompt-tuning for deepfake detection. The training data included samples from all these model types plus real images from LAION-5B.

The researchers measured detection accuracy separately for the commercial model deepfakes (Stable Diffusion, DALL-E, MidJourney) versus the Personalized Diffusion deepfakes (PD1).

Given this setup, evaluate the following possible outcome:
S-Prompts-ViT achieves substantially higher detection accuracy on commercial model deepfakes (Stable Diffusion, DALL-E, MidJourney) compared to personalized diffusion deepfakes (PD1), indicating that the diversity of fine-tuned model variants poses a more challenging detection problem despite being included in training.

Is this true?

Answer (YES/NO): NO